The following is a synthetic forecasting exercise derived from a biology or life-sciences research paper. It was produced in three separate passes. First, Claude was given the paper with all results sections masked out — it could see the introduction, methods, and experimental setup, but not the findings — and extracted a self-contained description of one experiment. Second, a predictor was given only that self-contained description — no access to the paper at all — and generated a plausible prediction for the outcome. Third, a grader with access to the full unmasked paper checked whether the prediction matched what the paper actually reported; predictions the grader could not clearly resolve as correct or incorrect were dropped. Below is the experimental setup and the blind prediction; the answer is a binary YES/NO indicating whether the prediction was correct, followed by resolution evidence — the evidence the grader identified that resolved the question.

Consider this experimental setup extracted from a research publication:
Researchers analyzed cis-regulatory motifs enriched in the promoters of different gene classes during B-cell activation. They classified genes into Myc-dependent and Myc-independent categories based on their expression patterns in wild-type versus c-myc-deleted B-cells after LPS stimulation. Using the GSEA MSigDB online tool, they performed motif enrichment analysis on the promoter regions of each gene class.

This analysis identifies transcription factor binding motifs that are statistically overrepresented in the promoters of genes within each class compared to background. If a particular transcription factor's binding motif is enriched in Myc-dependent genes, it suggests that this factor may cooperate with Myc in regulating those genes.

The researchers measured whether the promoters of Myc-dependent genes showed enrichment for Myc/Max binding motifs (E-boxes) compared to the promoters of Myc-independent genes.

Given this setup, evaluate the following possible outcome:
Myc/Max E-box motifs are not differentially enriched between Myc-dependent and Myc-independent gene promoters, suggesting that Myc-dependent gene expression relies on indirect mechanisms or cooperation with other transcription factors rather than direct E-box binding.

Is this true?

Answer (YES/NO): NO